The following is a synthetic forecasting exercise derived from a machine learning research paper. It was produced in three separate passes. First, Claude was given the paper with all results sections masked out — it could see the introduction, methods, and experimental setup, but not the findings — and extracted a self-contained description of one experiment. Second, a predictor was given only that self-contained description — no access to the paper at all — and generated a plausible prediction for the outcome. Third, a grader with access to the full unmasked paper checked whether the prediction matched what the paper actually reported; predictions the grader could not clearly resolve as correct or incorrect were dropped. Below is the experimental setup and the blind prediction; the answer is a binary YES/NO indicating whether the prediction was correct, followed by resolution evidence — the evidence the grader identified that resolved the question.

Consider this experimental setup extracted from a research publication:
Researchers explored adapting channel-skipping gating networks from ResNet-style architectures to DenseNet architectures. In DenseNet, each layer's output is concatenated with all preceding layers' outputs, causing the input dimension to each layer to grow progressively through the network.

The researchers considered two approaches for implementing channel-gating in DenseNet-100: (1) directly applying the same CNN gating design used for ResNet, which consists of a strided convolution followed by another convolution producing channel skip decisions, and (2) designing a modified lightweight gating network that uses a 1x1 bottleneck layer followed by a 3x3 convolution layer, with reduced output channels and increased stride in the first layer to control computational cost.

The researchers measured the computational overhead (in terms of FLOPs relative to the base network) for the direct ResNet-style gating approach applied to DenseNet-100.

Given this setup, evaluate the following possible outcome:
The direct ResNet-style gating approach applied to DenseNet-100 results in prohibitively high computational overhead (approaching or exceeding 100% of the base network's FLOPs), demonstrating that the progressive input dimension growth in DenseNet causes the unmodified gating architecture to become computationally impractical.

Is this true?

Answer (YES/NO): YES